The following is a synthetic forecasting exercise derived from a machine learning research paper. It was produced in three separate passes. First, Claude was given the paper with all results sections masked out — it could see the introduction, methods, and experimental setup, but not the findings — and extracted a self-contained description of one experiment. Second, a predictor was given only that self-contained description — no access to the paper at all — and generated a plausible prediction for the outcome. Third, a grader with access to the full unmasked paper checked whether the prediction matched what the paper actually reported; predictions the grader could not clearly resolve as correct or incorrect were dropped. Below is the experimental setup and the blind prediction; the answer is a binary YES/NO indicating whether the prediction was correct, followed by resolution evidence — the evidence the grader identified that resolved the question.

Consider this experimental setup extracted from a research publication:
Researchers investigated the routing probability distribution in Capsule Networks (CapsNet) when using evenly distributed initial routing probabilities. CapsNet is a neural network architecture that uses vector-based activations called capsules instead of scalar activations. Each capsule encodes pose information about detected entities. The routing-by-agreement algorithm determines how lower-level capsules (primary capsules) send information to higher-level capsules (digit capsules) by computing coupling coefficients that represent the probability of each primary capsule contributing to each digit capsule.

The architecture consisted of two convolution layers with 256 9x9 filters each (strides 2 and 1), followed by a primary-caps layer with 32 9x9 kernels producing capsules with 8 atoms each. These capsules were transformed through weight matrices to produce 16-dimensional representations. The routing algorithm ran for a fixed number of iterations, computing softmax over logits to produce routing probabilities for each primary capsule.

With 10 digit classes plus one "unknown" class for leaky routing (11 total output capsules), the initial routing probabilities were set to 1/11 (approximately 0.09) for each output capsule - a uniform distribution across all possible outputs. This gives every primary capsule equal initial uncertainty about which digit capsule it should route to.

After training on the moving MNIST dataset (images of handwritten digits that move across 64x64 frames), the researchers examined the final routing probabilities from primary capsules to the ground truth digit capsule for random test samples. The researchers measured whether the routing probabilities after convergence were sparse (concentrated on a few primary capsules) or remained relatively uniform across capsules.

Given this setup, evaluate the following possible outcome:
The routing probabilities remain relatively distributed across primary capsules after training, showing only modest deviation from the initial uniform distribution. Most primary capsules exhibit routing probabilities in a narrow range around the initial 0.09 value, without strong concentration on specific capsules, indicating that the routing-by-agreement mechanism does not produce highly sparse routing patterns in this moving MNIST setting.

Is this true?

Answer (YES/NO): YES